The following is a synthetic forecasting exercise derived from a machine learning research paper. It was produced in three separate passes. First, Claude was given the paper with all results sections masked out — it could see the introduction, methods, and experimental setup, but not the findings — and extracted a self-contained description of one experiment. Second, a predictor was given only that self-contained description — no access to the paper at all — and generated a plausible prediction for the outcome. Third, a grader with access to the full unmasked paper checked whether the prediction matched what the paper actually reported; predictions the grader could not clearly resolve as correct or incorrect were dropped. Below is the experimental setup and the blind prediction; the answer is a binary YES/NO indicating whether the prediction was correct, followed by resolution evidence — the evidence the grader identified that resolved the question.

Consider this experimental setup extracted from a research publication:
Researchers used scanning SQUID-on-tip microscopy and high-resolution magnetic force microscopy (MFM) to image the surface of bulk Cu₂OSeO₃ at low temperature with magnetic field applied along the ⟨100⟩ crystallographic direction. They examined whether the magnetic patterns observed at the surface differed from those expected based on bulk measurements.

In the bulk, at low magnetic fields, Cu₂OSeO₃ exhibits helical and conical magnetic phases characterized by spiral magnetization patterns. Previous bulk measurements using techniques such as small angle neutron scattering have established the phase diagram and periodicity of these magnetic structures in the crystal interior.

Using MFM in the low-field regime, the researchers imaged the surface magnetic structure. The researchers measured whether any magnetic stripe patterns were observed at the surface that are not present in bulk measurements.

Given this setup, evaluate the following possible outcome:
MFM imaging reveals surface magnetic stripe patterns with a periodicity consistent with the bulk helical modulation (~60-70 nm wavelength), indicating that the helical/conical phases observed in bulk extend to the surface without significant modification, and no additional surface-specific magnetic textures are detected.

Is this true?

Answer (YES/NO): NO